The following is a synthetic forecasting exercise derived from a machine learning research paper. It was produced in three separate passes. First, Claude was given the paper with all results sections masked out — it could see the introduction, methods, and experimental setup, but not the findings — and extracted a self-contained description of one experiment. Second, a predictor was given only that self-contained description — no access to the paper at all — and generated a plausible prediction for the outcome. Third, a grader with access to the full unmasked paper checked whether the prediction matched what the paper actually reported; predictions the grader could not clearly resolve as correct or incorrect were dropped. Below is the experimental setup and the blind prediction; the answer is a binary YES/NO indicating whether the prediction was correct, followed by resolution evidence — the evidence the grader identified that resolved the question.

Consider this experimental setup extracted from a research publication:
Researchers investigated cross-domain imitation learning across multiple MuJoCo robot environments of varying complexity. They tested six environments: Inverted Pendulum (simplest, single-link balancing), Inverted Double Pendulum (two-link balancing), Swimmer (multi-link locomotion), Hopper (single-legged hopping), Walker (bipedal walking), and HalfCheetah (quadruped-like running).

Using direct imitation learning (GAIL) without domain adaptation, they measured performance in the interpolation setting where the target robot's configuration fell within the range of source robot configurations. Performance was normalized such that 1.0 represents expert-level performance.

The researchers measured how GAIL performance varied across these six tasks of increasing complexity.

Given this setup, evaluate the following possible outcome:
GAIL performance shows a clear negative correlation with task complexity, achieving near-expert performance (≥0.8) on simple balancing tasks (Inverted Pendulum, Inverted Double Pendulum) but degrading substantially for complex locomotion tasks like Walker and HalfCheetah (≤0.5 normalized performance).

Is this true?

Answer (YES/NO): NO